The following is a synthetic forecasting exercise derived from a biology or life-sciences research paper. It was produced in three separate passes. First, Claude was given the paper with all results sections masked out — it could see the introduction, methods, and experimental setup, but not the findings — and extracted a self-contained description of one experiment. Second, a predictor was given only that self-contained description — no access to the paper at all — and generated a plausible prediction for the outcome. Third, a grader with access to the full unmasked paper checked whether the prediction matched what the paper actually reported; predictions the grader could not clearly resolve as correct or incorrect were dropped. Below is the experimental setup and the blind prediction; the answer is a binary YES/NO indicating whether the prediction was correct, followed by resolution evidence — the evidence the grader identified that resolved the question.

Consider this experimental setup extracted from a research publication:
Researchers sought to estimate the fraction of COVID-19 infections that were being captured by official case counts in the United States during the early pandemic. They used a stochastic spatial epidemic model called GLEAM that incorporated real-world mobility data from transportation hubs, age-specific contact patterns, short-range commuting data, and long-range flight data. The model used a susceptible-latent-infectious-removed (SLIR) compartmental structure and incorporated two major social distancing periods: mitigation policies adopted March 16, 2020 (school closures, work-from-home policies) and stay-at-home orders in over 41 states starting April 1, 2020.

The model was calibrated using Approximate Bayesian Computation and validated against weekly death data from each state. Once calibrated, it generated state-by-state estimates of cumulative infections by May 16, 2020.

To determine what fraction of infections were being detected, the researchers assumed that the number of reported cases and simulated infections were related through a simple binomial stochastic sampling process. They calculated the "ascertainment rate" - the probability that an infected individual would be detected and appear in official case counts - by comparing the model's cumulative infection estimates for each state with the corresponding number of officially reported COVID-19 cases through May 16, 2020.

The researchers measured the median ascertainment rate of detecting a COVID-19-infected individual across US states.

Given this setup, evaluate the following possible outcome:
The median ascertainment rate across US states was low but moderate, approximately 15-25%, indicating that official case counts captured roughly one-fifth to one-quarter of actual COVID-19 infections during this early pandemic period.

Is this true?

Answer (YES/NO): NO